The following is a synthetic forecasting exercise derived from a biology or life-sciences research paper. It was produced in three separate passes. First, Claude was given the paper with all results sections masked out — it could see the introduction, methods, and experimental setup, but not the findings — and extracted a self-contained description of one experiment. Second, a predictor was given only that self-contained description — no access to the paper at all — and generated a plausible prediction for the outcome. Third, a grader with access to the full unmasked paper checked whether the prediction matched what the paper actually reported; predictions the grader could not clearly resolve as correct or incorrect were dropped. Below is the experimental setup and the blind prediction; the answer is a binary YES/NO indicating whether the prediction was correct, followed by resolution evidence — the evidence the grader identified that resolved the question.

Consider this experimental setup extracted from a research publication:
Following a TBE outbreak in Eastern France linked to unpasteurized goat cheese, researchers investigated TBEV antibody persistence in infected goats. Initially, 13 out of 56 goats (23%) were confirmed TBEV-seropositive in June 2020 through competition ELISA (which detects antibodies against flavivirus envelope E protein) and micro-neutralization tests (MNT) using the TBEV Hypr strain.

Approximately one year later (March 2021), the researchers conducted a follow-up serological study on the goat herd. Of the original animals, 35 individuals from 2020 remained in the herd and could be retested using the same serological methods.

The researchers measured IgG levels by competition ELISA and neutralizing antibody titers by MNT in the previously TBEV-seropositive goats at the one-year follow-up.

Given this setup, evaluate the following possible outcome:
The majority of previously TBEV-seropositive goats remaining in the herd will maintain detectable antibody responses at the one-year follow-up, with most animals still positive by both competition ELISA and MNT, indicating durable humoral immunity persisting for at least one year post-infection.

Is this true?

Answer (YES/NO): YES